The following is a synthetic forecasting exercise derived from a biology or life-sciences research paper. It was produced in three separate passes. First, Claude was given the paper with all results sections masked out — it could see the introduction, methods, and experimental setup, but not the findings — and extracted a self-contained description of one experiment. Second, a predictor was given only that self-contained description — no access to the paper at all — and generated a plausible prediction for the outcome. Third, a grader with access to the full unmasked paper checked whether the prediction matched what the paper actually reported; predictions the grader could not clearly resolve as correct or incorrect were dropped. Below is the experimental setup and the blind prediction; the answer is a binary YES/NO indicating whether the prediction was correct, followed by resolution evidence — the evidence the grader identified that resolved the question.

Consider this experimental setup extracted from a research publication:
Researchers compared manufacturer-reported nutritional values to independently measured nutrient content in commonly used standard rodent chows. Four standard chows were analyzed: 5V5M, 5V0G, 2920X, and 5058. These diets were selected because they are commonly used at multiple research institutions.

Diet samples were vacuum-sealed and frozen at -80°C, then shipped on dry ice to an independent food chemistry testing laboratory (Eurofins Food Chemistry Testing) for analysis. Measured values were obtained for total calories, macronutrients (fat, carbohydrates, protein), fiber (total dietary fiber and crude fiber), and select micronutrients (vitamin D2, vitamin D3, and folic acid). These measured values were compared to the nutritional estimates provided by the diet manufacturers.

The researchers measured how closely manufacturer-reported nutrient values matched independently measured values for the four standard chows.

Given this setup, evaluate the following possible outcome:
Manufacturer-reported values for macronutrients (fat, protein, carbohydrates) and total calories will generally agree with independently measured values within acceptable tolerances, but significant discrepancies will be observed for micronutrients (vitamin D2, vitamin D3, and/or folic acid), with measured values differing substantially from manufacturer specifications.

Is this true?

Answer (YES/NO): YES